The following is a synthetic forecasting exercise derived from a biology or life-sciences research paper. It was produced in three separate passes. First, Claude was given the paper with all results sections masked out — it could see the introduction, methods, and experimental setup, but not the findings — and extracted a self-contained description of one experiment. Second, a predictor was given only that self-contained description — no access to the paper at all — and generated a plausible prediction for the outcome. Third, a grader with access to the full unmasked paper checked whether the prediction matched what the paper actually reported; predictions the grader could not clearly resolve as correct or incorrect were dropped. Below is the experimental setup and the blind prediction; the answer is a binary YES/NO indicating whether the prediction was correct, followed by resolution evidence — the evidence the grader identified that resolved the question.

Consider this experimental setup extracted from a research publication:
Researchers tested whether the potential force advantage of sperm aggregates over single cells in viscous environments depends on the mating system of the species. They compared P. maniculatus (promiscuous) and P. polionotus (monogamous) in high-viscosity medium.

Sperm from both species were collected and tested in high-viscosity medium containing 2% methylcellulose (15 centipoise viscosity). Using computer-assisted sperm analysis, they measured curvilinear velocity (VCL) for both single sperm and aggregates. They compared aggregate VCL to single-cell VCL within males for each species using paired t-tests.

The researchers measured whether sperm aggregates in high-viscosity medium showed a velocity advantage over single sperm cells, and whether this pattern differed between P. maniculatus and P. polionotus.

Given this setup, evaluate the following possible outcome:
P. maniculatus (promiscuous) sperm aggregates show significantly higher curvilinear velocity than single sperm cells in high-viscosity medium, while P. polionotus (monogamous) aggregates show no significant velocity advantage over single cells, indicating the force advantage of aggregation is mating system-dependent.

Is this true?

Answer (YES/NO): YES